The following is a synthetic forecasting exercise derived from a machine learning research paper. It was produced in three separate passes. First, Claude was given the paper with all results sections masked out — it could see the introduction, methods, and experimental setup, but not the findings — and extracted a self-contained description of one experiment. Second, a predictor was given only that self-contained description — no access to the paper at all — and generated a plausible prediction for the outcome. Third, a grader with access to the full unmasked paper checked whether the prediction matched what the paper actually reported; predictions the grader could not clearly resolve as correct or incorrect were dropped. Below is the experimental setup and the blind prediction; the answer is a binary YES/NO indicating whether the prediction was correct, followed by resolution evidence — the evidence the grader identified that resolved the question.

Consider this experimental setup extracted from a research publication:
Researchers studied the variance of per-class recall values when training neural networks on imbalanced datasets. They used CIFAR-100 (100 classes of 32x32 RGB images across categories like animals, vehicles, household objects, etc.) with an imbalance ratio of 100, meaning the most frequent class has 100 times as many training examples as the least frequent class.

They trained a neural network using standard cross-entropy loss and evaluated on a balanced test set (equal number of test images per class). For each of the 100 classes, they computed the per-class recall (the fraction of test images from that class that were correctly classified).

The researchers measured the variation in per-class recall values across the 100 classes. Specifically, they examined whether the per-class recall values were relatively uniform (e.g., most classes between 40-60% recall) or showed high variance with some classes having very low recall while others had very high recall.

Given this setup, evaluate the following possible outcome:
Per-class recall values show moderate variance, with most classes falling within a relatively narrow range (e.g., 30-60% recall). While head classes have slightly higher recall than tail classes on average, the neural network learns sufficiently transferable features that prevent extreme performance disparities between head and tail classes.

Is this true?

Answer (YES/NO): NO